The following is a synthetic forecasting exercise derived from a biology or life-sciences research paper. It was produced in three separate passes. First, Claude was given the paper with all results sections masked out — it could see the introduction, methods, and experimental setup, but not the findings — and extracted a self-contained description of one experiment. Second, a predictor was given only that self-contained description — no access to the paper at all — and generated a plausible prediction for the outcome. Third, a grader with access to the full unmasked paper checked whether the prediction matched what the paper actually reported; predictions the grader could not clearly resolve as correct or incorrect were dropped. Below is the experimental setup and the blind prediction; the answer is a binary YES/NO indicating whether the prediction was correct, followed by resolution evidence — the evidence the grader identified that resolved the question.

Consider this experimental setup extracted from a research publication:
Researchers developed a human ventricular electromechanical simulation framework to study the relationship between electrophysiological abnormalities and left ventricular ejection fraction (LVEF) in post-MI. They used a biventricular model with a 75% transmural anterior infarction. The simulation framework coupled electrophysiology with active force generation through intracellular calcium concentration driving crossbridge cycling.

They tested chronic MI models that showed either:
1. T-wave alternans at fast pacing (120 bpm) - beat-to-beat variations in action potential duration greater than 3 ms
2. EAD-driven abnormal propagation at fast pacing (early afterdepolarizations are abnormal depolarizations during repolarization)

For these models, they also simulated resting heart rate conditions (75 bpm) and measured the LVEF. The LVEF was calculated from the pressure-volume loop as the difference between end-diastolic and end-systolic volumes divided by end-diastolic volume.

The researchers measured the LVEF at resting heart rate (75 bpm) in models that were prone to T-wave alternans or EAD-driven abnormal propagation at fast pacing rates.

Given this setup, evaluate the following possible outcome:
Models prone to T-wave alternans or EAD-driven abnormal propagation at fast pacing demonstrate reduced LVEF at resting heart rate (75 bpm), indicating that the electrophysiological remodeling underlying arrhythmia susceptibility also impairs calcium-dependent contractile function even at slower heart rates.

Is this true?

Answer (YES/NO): NO